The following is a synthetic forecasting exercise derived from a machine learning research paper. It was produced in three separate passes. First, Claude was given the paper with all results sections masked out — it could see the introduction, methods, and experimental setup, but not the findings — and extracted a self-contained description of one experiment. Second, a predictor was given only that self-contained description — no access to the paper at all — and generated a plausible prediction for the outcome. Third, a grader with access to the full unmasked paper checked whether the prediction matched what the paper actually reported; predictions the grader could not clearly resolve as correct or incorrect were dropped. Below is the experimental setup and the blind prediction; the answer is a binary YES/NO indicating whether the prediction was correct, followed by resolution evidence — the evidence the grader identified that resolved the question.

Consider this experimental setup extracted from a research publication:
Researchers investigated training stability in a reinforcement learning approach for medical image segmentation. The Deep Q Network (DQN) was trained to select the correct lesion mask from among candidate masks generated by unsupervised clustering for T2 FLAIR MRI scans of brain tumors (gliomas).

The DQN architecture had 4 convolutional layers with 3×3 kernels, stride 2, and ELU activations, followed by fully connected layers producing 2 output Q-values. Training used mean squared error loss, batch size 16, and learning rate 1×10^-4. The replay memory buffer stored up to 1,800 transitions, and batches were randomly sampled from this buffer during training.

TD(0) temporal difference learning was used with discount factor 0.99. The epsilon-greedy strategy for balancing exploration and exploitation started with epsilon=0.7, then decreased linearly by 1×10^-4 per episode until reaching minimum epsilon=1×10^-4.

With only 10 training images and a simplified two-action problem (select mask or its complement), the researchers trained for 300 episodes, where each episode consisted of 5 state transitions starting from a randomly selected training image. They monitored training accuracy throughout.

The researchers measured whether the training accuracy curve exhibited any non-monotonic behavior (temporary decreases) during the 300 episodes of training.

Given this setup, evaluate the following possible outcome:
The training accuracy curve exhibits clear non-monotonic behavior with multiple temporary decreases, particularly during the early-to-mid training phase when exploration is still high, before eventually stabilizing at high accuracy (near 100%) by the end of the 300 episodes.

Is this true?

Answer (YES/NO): NO